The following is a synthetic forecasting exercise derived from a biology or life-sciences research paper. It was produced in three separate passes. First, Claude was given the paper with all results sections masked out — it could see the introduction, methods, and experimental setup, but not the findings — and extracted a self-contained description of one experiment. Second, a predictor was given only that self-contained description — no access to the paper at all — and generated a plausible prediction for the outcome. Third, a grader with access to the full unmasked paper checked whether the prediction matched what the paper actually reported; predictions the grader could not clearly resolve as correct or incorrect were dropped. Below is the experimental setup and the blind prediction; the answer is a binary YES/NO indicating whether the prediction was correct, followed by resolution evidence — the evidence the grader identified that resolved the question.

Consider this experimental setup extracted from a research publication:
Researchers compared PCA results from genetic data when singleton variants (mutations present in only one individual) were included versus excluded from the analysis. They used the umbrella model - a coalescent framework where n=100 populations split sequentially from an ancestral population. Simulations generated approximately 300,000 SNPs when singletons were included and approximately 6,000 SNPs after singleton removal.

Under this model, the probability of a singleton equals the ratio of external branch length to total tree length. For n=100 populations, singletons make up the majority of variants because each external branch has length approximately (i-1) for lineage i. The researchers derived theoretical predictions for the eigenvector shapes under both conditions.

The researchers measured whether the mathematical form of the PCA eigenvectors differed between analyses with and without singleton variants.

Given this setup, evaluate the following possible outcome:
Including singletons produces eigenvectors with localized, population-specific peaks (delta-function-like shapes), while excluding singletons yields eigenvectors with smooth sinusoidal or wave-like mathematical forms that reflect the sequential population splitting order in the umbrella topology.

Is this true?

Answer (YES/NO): NO